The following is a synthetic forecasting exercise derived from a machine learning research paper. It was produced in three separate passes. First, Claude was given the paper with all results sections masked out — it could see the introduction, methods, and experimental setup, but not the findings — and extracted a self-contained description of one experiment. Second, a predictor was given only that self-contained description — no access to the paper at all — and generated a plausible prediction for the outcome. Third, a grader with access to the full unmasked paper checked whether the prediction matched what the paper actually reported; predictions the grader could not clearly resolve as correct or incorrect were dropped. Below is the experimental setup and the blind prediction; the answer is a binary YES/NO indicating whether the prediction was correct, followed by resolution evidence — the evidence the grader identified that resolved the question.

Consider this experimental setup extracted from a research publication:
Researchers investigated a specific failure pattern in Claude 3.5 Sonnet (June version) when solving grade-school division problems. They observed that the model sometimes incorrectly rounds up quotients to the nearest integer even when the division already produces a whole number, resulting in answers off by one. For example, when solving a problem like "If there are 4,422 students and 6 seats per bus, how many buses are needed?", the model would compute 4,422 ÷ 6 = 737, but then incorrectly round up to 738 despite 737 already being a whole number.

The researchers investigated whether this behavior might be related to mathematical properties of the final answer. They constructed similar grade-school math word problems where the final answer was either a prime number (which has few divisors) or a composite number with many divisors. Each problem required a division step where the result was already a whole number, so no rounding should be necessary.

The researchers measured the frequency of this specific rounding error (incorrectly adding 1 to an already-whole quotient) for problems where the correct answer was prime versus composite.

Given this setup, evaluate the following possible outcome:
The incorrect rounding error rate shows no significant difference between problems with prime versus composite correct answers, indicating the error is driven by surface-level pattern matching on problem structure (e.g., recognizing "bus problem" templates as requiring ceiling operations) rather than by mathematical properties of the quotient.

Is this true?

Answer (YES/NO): NO